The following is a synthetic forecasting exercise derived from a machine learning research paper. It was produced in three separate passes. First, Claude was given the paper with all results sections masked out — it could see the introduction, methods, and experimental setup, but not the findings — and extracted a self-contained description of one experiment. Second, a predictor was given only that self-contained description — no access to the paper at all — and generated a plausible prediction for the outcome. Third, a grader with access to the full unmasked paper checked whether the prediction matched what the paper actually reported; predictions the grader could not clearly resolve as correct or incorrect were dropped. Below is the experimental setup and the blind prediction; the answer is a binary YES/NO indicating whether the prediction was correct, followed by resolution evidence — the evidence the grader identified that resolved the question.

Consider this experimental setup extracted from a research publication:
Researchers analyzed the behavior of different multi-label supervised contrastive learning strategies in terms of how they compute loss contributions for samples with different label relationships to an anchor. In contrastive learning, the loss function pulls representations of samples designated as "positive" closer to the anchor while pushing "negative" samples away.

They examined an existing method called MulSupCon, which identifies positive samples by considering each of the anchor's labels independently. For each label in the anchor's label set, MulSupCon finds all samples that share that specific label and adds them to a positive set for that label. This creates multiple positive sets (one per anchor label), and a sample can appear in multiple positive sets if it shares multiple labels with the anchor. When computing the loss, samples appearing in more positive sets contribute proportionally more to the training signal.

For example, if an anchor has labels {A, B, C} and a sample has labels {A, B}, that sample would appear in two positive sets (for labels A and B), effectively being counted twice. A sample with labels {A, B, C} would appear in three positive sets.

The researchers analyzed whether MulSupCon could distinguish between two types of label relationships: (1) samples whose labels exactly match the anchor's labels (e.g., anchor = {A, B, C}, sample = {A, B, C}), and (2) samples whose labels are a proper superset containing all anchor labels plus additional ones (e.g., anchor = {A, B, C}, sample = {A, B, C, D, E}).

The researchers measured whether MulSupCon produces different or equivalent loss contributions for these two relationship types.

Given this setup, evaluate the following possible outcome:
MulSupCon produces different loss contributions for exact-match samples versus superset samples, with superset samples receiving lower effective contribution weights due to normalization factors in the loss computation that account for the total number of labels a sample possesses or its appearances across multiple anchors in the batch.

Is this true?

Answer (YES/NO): NO